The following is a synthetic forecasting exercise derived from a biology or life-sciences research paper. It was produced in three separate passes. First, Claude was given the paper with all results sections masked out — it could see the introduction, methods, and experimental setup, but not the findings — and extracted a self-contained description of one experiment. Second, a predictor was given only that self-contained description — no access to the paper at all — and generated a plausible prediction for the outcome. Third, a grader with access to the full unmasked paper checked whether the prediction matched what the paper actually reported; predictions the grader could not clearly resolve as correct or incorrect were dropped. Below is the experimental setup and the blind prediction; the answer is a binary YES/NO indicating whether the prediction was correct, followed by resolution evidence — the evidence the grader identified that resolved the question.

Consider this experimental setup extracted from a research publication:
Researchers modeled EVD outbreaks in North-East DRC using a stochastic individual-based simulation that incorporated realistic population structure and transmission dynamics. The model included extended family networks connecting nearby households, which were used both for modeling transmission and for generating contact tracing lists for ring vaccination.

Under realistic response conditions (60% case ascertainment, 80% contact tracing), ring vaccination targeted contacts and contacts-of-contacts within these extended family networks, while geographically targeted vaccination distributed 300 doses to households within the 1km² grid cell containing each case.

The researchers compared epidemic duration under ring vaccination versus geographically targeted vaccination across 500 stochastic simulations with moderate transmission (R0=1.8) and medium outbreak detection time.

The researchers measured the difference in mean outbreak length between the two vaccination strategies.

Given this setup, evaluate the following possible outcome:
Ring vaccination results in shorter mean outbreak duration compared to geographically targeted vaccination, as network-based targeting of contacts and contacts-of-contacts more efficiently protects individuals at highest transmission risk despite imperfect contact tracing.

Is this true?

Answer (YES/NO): YES